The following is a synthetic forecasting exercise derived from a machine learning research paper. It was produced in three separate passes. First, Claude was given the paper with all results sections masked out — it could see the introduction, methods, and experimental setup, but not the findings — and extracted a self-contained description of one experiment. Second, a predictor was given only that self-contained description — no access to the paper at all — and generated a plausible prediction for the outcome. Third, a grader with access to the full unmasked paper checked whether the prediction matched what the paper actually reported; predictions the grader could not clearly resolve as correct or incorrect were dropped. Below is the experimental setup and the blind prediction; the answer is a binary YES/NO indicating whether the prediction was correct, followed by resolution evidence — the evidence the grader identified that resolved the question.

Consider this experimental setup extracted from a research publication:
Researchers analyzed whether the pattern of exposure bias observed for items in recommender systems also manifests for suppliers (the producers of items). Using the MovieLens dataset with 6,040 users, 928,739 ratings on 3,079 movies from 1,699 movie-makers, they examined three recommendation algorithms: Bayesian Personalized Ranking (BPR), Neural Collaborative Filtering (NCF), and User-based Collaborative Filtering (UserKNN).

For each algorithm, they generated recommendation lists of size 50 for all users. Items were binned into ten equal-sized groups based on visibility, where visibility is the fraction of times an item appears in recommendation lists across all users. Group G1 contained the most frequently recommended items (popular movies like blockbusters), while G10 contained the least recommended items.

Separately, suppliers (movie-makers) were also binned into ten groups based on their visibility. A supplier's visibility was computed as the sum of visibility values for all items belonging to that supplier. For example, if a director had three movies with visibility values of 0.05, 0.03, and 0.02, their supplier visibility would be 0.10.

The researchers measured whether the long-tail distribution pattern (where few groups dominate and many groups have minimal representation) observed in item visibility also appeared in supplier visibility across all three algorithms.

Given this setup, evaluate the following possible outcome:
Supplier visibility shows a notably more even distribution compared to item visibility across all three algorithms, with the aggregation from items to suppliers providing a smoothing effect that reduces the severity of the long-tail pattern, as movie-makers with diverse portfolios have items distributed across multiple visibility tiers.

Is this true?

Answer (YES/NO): NO